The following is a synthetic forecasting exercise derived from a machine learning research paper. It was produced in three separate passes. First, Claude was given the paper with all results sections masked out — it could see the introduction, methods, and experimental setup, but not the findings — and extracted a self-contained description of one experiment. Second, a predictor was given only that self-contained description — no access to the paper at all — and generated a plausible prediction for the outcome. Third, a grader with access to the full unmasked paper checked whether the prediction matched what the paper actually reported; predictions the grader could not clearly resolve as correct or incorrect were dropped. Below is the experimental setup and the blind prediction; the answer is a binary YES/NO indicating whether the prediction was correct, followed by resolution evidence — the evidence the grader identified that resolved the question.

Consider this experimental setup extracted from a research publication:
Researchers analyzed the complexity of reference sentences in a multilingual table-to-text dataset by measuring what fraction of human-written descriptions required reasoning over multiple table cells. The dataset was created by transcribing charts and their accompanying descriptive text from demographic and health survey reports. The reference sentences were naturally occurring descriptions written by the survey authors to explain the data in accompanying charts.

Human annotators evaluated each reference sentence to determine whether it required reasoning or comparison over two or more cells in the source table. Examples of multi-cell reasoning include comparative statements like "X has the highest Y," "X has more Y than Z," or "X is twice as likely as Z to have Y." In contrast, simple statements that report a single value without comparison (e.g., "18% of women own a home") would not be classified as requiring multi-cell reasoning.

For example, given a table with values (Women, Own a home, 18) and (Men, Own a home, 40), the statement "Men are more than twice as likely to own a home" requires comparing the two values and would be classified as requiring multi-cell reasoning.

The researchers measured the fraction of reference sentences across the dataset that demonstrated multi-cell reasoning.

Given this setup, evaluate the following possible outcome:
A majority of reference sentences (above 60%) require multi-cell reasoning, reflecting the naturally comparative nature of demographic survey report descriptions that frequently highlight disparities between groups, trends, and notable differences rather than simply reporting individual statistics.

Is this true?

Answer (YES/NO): YES